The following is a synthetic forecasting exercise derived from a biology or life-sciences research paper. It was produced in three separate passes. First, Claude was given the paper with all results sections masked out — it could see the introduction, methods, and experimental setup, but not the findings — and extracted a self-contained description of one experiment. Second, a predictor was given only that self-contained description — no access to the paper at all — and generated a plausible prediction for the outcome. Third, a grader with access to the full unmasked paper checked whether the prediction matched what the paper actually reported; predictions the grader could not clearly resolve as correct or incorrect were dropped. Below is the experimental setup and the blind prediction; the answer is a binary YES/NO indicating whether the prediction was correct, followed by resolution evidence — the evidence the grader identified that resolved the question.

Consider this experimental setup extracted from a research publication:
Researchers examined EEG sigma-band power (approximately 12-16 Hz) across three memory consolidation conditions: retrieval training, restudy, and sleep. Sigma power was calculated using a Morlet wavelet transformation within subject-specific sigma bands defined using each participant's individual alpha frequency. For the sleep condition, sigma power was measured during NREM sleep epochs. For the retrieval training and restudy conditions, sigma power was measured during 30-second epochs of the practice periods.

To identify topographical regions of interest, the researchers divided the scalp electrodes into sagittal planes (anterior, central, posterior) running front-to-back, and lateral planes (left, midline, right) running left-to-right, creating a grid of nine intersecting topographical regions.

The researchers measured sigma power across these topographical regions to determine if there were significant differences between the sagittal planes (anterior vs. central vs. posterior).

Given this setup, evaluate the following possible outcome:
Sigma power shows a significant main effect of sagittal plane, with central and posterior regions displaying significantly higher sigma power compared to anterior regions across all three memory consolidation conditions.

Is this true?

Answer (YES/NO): NO